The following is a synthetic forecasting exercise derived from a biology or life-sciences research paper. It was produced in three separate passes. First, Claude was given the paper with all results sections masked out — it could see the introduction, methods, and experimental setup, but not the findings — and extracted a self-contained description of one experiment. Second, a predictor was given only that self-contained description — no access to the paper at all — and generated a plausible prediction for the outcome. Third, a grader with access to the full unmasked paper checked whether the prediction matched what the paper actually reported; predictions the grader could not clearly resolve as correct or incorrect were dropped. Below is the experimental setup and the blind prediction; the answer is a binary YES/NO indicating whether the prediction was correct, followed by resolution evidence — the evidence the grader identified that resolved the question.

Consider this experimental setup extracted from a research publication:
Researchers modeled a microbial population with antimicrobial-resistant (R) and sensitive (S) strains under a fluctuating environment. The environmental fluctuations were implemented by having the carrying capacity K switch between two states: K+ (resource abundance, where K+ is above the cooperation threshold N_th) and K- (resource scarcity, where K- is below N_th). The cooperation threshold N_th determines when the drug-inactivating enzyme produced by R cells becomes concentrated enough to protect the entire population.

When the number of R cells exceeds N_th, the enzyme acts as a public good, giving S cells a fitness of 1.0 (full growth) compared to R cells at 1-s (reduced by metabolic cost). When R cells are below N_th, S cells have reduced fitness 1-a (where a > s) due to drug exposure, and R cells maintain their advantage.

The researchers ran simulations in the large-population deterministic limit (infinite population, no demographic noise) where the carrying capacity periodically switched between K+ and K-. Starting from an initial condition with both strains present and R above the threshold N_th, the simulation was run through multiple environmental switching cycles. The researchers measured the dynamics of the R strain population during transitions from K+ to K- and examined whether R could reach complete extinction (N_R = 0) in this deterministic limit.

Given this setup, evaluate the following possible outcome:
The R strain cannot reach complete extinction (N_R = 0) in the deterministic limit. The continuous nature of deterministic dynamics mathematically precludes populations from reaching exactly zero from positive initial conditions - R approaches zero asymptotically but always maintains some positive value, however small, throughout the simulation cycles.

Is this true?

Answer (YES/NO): YES